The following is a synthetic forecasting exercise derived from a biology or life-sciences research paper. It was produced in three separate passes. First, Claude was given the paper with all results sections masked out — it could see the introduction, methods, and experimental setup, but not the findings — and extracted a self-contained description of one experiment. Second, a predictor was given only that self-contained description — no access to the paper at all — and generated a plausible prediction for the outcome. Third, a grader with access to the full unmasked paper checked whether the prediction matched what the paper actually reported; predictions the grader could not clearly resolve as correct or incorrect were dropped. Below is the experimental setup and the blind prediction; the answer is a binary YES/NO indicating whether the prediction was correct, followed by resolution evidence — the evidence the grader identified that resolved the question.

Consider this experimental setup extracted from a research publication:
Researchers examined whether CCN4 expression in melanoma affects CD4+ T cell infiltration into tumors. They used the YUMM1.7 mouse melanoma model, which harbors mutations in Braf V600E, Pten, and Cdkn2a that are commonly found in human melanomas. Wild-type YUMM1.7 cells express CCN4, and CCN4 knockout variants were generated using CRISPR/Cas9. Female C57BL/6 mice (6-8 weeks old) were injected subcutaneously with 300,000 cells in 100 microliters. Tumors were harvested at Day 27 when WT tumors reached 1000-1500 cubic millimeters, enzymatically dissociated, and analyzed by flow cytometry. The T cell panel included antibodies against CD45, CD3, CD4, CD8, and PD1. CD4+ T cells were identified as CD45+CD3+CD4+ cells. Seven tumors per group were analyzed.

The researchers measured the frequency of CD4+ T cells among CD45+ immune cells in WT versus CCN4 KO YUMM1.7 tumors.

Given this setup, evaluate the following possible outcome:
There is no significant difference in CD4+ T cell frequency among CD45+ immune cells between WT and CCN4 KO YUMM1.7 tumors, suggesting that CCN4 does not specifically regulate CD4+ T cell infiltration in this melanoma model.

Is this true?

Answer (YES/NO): YES